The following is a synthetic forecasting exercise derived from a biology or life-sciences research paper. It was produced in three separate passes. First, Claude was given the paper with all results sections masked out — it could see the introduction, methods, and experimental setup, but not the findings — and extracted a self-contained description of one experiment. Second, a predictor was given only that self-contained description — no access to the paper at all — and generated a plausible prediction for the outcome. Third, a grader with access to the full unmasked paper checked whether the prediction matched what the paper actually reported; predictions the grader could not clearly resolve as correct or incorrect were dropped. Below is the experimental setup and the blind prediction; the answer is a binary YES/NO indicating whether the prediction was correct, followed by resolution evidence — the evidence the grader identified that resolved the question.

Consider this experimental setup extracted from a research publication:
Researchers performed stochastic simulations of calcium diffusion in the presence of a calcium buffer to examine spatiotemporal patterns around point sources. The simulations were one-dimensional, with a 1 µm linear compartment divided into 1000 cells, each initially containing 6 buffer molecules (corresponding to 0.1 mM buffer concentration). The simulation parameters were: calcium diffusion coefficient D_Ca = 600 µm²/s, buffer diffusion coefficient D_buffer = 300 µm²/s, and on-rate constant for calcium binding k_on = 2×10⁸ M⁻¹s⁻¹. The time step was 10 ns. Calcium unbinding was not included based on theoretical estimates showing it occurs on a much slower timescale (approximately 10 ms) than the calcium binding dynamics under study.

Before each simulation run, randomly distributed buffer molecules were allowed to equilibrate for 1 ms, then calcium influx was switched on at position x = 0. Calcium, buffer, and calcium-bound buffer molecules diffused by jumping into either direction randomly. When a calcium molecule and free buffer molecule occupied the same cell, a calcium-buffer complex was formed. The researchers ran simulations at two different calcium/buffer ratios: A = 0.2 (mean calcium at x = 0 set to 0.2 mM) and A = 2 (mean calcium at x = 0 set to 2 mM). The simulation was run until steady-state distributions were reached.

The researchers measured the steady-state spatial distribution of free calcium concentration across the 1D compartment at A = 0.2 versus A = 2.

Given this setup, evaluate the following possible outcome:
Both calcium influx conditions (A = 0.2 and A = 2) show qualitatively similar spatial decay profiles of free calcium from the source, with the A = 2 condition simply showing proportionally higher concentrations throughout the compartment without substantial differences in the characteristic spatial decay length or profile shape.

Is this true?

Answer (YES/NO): NO